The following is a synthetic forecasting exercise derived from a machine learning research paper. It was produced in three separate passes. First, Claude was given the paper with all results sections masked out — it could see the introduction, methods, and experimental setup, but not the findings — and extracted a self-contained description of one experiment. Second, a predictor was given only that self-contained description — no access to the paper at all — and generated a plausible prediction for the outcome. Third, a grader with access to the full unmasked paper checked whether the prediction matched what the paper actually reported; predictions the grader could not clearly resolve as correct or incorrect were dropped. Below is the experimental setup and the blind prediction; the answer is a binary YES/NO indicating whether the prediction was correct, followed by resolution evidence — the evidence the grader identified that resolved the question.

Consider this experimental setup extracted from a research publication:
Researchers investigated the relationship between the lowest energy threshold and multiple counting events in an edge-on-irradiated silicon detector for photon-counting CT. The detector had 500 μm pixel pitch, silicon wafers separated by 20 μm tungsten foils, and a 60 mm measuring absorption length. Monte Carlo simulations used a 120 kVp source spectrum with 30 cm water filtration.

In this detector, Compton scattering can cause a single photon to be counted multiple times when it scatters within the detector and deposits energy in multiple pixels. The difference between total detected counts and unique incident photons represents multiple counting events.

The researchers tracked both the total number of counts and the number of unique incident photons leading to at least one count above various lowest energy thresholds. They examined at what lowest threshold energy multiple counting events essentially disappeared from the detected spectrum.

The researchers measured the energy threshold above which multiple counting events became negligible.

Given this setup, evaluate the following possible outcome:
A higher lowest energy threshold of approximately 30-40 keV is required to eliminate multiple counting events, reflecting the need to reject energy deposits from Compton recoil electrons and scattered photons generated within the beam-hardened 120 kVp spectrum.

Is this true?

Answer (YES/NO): YES